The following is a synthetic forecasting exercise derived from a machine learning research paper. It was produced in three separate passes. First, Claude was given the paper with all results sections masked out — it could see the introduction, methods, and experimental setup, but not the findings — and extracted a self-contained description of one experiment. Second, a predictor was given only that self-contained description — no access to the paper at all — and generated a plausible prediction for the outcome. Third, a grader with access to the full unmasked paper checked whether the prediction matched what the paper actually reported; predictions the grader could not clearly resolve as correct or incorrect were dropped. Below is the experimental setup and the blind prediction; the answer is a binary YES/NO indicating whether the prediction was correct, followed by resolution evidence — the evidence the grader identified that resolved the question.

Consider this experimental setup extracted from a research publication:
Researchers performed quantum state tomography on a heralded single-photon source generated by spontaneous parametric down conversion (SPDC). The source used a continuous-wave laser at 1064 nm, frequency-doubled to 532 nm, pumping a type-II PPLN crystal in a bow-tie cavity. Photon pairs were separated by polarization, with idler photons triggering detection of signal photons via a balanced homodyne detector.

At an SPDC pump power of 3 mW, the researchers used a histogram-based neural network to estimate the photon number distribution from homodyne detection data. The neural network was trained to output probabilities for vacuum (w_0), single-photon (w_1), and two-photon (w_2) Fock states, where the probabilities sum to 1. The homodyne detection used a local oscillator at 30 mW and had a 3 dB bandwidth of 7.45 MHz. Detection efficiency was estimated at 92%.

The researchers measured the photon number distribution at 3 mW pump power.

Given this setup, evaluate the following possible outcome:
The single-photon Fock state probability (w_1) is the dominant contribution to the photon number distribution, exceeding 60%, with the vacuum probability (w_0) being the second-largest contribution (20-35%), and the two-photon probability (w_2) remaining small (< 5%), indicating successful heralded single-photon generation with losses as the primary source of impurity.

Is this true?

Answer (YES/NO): NO